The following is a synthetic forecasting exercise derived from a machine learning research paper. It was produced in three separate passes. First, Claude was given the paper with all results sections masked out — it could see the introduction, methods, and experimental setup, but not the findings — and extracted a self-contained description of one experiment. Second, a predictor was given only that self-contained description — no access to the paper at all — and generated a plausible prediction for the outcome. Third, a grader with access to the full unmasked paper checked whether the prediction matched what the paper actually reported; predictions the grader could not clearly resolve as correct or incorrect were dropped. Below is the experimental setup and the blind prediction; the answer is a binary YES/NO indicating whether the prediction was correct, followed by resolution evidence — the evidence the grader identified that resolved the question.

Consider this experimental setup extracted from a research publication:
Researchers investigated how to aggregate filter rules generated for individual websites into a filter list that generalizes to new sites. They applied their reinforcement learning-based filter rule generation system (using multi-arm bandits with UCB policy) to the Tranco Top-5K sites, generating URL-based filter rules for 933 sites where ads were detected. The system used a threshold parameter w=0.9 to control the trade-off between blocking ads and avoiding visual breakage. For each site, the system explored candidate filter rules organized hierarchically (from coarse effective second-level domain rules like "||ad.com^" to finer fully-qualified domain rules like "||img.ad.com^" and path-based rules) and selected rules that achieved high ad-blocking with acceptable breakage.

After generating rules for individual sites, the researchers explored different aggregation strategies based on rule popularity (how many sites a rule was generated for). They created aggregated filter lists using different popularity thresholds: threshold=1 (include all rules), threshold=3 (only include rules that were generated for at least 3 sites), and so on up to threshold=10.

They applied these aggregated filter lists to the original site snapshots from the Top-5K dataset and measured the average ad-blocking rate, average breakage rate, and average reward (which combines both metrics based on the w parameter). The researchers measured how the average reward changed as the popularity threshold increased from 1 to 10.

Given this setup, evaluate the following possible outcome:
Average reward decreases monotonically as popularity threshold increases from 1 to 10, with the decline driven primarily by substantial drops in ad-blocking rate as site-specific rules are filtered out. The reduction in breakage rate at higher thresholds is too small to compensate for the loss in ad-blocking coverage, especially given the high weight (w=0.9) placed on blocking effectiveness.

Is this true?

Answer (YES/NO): NO